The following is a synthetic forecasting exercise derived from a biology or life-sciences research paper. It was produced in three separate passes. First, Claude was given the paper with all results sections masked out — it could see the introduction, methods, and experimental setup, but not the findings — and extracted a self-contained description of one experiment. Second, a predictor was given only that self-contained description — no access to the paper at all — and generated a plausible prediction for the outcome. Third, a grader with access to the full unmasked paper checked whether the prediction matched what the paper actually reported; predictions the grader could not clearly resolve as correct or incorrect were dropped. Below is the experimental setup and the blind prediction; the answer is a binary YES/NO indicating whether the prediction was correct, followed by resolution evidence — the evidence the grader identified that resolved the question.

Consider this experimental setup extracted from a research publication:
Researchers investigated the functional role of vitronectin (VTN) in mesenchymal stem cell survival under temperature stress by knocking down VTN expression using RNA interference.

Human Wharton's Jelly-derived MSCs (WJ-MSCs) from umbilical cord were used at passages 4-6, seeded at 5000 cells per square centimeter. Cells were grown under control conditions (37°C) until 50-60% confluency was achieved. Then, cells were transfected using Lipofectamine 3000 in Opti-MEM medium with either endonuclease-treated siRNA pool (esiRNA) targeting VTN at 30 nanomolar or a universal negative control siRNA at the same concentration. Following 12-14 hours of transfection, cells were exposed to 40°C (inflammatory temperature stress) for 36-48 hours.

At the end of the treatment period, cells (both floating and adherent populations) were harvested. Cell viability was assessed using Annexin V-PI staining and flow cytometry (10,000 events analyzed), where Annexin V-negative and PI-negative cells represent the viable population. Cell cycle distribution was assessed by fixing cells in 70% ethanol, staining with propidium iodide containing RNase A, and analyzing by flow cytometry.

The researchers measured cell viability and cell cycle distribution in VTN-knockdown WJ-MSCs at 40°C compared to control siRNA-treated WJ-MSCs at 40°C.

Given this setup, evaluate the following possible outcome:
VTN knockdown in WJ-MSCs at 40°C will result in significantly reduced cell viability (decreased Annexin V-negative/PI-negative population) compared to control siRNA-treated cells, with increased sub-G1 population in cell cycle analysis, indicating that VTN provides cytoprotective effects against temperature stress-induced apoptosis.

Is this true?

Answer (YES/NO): NO